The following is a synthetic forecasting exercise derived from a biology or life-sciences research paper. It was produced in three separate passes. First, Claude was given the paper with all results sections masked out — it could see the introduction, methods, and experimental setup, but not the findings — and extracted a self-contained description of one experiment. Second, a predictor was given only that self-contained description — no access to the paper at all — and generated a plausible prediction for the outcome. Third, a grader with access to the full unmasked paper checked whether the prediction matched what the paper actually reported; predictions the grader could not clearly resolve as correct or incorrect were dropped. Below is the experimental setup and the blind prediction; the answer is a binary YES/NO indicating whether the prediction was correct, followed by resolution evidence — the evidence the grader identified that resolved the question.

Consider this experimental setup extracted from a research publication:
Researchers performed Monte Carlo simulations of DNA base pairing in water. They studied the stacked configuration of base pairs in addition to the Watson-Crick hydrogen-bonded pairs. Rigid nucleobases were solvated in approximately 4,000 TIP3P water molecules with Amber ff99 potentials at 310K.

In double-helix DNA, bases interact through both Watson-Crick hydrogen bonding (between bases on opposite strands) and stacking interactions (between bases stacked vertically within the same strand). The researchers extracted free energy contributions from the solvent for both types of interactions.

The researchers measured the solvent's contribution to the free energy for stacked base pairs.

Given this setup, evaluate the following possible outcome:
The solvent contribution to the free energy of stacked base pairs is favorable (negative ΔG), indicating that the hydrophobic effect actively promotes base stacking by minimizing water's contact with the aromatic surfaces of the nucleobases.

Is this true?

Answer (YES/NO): YES